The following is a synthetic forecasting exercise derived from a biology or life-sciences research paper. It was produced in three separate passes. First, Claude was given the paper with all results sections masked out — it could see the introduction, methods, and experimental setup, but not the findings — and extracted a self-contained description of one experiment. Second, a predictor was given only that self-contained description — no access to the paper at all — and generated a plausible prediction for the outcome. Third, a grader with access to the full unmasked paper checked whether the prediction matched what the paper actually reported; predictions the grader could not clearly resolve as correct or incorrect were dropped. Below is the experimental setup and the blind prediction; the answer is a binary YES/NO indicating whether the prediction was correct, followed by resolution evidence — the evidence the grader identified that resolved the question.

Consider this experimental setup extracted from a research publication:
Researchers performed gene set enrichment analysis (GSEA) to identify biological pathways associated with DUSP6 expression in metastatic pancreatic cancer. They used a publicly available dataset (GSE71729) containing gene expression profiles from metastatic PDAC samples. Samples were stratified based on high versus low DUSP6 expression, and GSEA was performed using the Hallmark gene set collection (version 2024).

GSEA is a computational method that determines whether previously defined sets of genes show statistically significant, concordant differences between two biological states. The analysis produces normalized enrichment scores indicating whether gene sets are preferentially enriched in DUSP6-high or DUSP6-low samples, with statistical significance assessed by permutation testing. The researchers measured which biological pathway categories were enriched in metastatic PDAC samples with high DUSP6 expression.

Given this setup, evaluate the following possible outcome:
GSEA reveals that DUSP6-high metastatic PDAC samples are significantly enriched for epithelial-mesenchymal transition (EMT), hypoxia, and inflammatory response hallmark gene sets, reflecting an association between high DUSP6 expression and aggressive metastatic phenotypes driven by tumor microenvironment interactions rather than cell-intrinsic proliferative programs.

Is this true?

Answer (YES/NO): NO